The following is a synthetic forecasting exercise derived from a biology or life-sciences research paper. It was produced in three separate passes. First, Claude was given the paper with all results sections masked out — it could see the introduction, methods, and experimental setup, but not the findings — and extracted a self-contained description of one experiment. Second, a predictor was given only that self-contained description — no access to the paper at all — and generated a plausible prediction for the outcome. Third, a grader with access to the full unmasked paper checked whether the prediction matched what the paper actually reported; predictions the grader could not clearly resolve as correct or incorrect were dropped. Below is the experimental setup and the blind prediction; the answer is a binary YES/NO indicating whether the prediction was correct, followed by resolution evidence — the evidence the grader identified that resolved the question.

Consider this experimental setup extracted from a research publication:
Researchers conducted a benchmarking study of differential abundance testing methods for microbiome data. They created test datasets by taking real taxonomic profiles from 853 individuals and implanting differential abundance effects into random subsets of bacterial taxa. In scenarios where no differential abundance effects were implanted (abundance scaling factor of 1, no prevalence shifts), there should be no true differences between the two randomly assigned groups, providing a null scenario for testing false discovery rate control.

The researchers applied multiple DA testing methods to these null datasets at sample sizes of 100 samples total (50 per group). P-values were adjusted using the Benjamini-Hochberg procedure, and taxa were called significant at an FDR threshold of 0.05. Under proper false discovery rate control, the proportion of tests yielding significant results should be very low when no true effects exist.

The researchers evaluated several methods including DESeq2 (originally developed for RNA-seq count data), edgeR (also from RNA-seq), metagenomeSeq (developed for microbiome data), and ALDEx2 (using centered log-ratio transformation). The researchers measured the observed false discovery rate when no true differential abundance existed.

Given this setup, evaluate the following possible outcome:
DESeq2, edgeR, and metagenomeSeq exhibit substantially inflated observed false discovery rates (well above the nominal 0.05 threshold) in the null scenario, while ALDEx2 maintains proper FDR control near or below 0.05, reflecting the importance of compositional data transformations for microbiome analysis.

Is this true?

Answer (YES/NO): YES